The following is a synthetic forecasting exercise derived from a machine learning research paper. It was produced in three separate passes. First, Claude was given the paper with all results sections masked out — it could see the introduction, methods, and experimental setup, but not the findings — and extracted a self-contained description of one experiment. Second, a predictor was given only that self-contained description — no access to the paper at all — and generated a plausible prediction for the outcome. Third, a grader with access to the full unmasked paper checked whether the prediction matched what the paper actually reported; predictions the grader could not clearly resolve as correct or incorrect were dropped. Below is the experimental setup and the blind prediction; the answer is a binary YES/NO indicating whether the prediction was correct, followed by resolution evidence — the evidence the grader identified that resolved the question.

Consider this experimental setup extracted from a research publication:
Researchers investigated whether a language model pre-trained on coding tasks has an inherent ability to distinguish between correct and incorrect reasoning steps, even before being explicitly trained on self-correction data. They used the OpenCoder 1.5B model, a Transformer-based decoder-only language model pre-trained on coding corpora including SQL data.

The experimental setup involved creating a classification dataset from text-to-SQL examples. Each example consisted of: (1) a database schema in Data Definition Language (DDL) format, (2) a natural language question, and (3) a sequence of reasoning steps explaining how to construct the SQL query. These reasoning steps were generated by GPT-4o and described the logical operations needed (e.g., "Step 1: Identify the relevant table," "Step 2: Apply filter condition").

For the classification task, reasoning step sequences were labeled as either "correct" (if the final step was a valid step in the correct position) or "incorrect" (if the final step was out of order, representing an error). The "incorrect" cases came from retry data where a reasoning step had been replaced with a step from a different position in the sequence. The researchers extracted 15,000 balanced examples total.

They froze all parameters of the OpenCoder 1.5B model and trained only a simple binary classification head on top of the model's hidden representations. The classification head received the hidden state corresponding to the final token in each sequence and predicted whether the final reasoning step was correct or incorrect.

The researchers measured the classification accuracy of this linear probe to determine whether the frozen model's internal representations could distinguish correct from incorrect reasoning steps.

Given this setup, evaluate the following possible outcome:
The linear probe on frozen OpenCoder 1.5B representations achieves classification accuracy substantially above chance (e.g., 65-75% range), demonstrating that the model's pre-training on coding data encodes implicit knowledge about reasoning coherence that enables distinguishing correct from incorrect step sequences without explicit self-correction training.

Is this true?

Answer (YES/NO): NO